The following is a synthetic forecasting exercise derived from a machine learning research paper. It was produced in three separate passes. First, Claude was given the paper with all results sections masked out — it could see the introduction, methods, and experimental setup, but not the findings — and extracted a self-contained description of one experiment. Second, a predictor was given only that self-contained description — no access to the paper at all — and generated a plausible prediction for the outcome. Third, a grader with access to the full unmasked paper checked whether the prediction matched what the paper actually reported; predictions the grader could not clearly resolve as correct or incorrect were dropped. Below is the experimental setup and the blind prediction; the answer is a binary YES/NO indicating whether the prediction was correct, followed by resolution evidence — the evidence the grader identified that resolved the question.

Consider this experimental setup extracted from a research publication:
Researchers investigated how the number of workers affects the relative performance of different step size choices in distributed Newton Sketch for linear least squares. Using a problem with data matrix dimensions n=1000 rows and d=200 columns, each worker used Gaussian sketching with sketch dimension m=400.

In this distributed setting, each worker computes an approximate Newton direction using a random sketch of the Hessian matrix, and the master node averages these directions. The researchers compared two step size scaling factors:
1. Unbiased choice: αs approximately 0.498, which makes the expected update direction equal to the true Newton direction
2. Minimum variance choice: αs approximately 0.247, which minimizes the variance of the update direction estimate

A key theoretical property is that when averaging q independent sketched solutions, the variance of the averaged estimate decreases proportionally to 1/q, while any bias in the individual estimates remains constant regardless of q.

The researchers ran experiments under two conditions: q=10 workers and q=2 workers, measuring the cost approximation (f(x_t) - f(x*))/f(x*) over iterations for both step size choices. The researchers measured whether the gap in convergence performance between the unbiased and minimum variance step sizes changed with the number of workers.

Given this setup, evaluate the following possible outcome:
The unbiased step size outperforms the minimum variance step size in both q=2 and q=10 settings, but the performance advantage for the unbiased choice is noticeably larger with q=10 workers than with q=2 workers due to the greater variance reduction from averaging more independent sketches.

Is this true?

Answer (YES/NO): NO